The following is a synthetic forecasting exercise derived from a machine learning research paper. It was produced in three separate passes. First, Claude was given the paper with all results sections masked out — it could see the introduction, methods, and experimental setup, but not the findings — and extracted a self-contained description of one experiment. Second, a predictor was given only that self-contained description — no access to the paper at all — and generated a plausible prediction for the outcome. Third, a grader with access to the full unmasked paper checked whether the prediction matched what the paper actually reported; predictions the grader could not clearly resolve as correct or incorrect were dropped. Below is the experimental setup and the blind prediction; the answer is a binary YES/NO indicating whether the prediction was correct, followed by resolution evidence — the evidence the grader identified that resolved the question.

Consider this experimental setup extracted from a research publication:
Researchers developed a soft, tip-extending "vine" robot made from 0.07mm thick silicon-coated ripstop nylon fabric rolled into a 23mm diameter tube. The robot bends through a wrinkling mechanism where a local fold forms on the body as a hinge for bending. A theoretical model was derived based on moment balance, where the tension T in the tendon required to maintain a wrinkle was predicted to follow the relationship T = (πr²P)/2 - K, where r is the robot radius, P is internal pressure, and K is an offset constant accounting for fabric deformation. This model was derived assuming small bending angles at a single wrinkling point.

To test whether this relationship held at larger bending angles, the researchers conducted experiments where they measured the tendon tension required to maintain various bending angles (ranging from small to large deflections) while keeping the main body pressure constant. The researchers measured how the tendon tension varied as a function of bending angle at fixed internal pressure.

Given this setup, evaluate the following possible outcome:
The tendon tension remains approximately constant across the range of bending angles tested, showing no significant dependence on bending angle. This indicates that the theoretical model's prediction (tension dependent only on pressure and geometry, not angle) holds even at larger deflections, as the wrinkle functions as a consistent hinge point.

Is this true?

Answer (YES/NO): YES